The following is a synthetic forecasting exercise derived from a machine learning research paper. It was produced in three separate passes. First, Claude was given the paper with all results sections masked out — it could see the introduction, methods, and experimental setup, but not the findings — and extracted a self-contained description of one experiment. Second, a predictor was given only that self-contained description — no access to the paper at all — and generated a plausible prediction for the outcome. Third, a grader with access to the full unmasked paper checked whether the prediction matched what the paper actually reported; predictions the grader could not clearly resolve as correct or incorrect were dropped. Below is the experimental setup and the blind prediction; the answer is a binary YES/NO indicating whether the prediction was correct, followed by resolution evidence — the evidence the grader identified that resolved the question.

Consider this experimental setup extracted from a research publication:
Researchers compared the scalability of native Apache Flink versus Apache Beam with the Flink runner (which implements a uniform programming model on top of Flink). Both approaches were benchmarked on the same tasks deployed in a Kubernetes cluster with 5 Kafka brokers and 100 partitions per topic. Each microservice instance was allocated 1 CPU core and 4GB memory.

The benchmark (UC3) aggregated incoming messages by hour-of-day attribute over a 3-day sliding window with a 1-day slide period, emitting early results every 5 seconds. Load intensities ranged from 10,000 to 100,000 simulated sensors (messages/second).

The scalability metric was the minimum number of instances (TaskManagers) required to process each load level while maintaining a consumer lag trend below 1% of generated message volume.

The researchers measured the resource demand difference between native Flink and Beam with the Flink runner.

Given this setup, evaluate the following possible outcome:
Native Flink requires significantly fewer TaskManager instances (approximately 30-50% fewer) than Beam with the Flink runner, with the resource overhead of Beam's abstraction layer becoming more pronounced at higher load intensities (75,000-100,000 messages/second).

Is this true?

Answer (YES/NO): NO